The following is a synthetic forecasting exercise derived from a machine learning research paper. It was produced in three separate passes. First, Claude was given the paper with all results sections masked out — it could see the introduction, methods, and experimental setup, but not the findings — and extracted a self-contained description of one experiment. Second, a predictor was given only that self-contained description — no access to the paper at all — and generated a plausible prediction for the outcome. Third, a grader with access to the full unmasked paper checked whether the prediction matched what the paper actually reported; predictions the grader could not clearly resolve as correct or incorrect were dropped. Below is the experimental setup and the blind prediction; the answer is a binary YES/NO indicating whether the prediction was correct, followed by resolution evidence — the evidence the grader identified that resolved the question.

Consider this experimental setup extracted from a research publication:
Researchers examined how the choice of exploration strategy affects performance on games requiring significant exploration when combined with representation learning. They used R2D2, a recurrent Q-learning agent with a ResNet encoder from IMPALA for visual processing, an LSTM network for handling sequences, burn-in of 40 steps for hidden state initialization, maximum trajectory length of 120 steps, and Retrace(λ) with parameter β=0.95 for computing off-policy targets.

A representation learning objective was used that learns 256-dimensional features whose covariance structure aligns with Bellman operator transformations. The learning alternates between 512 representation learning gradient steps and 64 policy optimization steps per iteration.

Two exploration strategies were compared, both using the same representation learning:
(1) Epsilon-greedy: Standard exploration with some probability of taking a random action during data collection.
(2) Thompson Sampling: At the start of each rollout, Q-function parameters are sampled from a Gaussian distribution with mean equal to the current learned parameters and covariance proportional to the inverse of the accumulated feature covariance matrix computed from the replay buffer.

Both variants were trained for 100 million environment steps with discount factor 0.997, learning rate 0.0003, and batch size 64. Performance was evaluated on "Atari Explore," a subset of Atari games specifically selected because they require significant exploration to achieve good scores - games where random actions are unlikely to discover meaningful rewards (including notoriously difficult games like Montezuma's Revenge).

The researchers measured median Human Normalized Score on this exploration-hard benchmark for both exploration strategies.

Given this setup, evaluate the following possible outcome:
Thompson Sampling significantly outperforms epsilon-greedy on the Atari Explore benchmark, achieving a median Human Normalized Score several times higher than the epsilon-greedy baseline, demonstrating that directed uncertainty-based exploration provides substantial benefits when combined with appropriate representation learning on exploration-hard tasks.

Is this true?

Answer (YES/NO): NO